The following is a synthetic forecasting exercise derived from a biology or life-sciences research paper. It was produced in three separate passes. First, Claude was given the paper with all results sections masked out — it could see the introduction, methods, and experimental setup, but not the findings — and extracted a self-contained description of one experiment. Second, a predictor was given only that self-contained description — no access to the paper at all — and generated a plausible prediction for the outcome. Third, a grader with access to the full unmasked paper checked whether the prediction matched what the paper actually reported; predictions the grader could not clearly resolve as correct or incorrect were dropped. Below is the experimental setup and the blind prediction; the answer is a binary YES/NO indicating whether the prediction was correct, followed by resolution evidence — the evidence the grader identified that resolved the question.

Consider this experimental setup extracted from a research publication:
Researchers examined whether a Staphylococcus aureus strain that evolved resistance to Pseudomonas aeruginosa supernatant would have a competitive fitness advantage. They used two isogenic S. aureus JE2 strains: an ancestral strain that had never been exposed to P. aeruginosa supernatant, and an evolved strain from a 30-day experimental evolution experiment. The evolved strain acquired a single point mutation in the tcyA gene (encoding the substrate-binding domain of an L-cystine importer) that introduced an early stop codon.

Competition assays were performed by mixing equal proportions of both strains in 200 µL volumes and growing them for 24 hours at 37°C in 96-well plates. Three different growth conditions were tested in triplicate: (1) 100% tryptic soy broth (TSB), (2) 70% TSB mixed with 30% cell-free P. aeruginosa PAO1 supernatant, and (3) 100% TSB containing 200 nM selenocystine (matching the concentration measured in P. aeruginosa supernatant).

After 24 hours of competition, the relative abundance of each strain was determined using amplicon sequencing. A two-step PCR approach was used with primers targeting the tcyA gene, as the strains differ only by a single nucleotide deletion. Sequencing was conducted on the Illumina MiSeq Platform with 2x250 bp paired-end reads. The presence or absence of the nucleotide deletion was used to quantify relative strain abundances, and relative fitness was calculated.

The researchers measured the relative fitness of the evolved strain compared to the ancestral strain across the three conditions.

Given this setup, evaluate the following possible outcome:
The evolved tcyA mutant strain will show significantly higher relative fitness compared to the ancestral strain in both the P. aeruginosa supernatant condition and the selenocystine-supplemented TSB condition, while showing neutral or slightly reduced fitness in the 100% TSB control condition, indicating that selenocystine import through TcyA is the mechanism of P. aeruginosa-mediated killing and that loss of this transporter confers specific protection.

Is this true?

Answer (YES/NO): NO